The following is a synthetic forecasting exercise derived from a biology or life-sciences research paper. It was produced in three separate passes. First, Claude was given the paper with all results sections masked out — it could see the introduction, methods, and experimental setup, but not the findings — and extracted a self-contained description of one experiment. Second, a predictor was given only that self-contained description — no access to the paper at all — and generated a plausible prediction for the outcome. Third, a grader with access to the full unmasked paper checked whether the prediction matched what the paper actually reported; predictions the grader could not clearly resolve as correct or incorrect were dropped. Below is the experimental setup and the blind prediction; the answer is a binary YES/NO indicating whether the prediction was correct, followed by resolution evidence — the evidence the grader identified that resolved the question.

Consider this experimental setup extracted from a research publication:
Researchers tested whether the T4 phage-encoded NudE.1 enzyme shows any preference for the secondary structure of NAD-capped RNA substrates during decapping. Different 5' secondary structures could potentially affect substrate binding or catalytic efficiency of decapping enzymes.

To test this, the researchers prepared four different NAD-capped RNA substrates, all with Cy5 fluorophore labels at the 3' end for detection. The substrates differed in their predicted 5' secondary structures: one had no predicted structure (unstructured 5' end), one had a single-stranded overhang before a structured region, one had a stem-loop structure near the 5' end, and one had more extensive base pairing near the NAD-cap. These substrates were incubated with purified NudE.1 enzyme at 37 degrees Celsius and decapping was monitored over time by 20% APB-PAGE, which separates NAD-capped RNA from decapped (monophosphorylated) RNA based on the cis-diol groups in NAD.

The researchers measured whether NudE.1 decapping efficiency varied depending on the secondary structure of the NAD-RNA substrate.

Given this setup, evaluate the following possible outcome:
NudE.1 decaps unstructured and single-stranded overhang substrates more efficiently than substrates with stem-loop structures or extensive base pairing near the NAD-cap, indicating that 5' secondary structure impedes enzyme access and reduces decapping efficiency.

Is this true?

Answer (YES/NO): NO